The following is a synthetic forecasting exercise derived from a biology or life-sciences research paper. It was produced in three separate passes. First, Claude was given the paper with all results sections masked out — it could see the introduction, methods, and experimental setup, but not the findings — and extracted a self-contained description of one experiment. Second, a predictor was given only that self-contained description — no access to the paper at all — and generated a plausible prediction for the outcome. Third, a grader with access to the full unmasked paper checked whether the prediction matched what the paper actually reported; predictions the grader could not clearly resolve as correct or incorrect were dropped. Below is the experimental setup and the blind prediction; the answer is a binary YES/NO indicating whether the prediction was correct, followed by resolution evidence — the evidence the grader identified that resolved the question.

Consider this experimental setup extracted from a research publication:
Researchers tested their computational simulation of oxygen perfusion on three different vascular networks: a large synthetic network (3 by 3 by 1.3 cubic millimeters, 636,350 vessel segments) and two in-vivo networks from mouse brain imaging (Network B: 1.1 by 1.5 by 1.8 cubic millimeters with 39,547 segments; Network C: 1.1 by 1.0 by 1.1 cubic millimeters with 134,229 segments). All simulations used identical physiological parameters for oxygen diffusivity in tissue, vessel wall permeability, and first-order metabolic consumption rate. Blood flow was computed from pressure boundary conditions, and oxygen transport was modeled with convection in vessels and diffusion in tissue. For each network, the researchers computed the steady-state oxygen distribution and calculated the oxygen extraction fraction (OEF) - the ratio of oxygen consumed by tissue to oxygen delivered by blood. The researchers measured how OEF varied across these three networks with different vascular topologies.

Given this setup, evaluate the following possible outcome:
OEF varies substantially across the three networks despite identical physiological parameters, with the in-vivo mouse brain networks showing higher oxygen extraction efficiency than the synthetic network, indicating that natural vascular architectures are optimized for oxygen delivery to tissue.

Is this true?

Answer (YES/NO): NO